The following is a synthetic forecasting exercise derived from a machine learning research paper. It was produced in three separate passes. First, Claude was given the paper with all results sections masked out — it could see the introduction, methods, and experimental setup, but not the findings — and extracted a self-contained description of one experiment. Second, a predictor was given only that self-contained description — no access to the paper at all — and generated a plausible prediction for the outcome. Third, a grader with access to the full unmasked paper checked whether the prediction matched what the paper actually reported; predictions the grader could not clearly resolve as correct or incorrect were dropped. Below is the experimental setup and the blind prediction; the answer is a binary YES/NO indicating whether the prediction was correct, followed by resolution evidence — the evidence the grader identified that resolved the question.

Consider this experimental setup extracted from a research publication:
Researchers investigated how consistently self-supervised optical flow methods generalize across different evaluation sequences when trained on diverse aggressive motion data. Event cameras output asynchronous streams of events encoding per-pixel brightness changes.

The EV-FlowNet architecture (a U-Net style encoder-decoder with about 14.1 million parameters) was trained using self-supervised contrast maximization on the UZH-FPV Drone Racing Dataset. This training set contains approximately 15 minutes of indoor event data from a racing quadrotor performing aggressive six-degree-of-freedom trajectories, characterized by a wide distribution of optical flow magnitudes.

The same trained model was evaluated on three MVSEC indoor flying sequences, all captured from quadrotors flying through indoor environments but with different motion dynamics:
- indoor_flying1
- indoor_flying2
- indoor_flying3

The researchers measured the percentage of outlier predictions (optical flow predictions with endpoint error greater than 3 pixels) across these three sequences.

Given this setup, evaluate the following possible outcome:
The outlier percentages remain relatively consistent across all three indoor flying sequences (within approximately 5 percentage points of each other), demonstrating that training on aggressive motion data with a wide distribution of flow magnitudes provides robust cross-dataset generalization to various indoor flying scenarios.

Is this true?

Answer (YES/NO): NO